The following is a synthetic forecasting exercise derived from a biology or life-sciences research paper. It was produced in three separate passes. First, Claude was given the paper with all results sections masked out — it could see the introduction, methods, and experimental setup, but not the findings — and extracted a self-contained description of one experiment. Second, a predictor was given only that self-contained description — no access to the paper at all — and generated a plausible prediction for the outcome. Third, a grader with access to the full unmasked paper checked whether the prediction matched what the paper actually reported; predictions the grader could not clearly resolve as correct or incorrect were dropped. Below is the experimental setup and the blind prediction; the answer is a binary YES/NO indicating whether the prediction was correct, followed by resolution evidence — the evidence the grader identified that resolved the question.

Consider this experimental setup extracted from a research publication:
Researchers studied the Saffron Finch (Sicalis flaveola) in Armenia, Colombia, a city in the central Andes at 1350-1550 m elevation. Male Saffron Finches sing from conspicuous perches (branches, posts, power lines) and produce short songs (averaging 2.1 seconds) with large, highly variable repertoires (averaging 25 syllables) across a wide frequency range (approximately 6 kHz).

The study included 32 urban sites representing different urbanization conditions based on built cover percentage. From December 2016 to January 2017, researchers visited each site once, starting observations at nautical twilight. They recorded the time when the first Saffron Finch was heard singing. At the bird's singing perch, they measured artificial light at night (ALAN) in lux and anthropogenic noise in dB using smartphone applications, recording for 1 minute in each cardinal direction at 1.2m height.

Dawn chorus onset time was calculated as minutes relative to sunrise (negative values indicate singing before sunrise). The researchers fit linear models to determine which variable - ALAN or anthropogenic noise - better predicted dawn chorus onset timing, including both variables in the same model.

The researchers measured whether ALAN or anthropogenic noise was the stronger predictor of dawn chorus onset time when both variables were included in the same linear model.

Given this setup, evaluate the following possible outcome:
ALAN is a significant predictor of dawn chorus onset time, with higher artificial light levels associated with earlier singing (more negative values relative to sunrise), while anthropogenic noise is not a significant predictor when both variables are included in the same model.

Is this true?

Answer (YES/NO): YES